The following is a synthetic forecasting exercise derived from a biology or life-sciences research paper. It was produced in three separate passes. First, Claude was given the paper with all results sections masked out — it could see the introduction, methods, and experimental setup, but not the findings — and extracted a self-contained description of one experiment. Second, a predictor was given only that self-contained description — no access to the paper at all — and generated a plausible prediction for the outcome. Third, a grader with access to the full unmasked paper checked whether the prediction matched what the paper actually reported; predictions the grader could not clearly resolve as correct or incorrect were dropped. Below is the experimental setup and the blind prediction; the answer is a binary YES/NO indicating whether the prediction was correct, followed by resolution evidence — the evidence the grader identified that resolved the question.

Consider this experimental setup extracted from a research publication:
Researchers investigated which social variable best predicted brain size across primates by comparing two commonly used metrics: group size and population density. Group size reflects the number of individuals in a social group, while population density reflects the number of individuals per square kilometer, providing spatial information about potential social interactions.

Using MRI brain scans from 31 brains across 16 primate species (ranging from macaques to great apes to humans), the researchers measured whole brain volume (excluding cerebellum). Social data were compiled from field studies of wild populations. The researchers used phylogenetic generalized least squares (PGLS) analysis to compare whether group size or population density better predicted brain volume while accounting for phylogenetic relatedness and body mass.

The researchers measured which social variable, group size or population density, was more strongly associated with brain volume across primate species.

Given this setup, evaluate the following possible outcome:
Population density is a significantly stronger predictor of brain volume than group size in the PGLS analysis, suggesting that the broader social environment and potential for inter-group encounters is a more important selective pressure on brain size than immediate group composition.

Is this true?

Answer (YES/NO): YES